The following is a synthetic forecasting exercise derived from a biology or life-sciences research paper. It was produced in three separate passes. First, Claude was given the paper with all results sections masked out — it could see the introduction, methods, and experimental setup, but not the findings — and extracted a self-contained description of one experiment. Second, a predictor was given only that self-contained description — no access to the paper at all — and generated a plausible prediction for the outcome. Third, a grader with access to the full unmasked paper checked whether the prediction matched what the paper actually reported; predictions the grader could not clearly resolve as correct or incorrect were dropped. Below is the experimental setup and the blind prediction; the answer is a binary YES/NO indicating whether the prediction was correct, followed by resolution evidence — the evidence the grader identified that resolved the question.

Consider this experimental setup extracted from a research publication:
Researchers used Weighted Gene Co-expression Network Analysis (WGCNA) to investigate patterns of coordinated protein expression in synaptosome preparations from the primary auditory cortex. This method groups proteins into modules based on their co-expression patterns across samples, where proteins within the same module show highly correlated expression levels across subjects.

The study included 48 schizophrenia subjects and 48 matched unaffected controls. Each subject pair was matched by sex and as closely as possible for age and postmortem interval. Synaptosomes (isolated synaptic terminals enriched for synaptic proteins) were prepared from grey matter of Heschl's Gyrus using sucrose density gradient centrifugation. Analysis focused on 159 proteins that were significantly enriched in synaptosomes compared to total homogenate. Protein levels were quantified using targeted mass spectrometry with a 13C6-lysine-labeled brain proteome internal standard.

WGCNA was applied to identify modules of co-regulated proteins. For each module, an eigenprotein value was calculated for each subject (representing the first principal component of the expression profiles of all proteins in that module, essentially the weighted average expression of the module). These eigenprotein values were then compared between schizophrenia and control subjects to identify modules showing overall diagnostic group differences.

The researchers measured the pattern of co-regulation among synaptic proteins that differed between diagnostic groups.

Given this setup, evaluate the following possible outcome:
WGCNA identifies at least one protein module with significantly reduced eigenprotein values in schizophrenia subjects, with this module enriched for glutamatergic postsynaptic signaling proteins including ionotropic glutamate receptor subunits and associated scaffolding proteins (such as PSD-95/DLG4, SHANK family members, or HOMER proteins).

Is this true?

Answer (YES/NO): NO